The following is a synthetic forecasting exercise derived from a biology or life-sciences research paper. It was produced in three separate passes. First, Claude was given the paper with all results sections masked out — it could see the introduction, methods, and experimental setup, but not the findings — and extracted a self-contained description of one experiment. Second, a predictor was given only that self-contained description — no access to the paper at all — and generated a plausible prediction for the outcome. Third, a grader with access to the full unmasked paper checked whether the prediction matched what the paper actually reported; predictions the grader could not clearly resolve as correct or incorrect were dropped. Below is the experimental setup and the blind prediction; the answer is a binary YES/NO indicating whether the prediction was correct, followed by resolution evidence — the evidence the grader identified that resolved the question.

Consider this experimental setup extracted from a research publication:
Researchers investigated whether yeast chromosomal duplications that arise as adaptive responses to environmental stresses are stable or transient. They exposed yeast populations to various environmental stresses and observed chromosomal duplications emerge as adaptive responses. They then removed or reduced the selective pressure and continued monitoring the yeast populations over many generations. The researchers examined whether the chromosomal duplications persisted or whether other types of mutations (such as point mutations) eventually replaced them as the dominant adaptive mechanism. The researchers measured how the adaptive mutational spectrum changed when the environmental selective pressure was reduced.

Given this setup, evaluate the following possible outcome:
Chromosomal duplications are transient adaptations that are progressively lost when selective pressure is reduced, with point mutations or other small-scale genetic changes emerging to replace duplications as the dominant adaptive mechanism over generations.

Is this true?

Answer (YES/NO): YES